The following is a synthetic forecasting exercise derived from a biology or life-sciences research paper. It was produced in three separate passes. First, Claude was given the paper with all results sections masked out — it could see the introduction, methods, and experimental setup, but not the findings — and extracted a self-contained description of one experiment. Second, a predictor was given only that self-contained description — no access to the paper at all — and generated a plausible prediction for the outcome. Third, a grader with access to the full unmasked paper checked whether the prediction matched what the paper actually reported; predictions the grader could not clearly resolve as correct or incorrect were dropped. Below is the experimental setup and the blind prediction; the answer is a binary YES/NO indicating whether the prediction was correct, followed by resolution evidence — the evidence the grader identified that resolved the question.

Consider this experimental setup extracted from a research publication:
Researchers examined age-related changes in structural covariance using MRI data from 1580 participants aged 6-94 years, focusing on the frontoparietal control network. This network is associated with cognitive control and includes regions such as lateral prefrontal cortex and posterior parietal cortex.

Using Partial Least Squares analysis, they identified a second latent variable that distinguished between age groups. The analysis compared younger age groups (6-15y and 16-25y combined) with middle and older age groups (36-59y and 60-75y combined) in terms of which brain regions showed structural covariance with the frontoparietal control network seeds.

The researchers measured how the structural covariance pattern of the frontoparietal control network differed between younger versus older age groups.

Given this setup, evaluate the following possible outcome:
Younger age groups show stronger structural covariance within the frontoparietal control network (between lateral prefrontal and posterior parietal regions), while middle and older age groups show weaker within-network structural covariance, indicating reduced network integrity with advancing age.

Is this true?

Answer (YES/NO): NO